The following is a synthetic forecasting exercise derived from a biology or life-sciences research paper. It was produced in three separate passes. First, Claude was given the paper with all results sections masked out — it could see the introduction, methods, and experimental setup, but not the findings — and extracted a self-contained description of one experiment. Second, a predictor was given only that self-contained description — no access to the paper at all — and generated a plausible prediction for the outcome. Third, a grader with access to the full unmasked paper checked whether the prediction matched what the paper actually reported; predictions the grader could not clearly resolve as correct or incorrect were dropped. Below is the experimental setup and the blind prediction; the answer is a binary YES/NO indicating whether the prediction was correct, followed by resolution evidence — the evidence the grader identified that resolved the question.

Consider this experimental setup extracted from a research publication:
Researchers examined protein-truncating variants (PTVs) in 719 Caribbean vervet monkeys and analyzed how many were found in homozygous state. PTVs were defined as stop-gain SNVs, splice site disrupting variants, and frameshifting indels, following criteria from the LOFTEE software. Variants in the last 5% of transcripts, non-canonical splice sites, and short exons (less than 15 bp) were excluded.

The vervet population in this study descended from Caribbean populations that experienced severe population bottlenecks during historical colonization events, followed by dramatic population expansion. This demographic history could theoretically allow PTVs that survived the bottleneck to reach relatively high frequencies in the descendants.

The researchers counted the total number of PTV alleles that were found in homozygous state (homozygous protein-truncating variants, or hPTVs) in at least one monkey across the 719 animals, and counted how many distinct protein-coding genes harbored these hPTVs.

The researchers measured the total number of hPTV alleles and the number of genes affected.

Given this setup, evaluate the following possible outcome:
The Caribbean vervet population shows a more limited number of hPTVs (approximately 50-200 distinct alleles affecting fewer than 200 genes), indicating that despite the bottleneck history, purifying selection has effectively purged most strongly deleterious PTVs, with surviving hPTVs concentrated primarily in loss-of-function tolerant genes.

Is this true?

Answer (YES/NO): NO